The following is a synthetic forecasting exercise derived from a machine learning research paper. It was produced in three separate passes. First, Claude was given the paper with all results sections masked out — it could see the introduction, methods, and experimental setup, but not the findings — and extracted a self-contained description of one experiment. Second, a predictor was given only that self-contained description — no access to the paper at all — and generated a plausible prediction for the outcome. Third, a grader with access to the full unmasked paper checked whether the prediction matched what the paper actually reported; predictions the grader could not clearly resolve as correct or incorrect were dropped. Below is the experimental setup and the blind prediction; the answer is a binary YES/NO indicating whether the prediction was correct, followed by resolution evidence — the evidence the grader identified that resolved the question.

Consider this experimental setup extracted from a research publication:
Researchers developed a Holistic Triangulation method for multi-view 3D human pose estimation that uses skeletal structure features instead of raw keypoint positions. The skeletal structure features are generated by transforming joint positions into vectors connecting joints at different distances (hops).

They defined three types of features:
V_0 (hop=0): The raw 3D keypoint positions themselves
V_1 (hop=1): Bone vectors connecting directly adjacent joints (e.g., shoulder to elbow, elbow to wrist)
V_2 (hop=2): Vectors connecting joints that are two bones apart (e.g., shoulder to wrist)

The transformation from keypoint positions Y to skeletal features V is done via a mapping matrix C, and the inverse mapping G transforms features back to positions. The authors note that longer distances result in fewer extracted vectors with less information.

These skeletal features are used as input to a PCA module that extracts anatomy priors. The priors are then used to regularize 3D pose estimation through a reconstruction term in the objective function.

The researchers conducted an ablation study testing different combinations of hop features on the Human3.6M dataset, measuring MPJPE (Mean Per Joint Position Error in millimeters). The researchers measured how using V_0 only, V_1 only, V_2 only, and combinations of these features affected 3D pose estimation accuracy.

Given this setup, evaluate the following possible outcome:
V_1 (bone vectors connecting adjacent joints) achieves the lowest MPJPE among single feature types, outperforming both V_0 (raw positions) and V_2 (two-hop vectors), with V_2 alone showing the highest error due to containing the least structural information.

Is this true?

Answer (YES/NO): NO